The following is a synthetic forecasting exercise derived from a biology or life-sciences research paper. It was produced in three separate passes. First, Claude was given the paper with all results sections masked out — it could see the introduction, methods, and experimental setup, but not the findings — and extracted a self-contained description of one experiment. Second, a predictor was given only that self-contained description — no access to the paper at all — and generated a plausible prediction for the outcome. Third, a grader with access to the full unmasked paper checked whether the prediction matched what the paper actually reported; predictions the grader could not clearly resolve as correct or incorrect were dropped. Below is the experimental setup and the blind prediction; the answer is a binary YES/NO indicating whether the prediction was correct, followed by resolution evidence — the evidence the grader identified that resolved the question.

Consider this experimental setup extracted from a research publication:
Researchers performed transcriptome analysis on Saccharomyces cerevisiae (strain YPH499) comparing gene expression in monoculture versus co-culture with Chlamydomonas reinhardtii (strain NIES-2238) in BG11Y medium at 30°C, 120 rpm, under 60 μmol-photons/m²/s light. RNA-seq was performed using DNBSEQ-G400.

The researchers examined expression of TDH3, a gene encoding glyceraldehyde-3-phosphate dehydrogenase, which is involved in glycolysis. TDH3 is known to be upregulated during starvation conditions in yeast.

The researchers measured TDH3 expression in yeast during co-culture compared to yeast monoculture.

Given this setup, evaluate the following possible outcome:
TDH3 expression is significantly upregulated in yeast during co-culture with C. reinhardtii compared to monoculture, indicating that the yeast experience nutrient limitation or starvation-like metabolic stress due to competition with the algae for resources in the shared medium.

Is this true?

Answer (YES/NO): YES